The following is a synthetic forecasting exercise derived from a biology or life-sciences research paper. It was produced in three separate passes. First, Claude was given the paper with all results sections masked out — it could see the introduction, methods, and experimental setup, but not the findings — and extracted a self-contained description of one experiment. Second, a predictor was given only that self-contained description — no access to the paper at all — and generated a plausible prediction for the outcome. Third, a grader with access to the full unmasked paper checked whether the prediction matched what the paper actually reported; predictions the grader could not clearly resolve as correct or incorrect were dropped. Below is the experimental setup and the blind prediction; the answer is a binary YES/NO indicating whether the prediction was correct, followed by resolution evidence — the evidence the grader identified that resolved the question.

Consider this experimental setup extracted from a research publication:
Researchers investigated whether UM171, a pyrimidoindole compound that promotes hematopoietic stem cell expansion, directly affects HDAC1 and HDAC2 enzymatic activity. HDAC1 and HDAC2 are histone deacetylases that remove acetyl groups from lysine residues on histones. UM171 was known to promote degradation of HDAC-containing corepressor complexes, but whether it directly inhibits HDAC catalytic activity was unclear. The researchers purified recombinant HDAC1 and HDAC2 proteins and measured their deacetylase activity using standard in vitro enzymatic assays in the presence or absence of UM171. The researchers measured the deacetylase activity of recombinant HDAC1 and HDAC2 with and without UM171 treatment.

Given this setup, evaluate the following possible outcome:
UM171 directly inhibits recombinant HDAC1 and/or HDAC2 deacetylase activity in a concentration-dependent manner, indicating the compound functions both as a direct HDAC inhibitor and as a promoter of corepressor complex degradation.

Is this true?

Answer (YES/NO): NO